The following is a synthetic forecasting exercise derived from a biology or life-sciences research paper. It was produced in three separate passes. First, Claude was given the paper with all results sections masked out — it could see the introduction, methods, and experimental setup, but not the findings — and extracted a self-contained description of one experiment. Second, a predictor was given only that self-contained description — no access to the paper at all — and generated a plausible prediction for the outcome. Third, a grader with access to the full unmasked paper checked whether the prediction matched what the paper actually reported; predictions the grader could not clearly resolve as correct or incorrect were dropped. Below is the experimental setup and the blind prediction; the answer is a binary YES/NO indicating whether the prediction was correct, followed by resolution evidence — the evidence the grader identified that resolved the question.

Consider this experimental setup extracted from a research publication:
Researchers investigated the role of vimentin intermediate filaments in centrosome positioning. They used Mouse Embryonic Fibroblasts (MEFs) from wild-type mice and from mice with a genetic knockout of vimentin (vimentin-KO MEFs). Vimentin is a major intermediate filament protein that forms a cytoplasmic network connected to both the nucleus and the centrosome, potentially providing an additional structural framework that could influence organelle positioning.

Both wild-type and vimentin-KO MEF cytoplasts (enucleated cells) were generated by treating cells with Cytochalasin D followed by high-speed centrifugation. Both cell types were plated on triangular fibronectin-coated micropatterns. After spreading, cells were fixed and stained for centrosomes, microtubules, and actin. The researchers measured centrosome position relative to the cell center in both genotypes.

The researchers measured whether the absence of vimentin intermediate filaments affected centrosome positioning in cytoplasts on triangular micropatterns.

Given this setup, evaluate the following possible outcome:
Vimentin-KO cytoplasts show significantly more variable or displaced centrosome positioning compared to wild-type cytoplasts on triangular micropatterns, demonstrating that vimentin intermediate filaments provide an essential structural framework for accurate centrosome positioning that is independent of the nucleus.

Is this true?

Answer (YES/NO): NO